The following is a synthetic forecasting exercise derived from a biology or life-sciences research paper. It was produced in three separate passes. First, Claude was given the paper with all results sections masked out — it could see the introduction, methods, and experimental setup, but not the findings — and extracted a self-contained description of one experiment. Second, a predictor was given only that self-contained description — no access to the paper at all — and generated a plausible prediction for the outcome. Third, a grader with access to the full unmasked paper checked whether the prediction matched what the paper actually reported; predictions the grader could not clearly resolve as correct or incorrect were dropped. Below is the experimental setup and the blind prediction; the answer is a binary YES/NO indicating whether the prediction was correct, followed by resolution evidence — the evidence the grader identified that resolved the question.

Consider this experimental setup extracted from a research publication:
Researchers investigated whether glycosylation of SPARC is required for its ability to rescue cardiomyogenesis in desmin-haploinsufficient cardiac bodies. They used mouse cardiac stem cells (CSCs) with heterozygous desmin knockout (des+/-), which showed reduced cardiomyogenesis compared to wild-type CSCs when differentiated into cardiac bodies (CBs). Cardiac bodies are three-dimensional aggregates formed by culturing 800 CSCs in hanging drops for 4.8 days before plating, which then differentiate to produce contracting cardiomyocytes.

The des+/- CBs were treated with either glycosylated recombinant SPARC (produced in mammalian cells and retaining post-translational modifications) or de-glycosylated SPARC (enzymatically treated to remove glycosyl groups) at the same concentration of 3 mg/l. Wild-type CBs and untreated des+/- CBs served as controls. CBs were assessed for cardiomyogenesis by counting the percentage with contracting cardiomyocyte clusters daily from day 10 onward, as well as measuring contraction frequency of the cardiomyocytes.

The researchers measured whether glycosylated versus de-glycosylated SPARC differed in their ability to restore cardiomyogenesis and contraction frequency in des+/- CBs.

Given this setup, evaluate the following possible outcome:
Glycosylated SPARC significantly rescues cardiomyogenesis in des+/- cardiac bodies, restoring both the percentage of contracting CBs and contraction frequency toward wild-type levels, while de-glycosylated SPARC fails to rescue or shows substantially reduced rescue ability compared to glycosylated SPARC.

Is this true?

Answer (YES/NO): YES